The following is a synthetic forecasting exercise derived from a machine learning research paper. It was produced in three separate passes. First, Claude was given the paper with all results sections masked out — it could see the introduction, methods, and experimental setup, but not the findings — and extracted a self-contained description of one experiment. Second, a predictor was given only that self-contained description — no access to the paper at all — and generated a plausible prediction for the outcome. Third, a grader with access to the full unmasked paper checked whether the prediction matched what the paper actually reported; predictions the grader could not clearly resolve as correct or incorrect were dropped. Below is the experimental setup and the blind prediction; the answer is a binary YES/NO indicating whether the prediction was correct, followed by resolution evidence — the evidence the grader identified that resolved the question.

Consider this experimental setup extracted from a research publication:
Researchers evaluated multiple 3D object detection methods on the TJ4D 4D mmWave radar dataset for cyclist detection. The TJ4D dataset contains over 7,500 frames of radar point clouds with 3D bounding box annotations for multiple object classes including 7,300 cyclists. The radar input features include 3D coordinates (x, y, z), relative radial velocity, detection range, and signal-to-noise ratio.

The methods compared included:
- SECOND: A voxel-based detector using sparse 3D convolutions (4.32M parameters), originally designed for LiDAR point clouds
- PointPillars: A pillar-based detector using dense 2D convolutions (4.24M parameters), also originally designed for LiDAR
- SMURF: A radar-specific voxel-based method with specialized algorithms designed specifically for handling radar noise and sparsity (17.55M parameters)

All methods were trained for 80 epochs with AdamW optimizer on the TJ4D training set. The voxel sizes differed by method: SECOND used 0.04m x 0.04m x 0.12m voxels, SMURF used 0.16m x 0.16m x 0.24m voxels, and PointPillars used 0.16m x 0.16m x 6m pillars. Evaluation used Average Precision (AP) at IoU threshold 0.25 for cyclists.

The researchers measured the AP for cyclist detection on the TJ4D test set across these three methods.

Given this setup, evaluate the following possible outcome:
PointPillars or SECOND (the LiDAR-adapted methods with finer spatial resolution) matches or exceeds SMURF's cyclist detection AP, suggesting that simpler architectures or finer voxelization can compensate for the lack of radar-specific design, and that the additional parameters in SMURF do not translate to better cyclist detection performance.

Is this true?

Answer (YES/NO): YES